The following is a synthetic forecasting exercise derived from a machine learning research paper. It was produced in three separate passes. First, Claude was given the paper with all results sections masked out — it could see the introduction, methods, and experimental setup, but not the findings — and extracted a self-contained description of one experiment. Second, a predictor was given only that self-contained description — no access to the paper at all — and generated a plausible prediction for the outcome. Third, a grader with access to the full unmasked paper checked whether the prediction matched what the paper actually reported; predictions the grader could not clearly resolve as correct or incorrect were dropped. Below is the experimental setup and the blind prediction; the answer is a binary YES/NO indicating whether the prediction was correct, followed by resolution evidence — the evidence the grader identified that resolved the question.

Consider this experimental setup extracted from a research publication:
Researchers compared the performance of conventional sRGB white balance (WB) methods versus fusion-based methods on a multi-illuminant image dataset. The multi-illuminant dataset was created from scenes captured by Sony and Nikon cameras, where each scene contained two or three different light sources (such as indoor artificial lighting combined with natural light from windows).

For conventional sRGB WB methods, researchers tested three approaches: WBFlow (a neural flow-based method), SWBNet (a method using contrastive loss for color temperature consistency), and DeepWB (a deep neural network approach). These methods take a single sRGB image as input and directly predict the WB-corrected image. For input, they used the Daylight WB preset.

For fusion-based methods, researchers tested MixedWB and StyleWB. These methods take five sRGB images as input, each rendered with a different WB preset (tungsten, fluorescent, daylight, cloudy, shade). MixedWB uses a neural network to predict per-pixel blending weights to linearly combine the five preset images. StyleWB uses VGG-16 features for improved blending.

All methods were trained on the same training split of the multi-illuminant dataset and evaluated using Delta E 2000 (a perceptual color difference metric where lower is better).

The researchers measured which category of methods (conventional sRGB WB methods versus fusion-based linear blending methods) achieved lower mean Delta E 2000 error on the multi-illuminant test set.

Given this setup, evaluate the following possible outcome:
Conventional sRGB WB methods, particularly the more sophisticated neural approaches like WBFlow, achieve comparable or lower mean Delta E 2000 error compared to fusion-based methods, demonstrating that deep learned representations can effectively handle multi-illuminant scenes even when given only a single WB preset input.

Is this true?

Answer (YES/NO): YES